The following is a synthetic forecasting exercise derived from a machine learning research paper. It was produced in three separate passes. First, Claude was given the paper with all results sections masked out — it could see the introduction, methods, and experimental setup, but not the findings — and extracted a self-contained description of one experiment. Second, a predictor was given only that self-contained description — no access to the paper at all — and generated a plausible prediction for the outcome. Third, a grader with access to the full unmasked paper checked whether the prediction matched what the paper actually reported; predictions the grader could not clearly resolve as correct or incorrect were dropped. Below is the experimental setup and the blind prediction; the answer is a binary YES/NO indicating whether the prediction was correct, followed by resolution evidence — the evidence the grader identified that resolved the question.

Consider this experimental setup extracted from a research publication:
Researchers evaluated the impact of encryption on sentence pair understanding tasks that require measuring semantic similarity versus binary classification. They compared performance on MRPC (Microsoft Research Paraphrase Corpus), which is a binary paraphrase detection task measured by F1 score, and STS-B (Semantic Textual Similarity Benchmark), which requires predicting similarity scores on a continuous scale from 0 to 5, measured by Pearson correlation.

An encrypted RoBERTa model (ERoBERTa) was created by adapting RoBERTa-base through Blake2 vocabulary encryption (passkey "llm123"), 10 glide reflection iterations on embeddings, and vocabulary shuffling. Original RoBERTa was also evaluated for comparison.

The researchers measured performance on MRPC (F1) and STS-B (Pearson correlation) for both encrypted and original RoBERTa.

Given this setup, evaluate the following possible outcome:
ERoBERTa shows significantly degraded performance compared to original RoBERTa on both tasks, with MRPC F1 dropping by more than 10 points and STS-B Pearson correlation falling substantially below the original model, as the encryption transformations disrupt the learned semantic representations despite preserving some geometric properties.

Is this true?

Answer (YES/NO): NO